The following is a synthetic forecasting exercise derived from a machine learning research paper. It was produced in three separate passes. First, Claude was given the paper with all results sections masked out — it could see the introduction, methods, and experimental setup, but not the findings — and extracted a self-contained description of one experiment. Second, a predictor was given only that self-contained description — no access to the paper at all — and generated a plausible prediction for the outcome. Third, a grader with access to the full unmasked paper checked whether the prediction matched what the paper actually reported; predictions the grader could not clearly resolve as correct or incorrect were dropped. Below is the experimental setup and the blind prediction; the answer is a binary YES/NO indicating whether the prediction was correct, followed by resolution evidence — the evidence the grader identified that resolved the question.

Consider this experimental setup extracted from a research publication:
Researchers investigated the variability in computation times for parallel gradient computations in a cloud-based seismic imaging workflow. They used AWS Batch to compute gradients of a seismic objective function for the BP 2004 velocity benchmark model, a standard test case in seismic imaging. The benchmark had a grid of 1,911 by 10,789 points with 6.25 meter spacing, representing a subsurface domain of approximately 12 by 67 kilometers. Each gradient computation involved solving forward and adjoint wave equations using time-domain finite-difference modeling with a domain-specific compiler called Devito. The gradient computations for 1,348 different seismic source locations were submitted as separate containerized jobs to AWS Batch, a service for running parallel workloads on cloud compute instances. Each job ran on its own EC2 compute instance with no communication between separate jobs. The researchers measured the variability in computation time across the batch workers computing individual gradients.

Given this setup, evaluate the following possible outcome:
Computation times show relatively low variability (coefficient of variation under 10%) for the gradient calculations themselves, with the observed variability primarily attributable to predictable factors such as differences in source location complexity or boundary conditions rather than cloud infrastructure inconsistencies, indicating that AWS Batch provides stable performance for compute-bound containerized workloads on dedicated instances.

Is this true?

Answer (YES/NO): NO